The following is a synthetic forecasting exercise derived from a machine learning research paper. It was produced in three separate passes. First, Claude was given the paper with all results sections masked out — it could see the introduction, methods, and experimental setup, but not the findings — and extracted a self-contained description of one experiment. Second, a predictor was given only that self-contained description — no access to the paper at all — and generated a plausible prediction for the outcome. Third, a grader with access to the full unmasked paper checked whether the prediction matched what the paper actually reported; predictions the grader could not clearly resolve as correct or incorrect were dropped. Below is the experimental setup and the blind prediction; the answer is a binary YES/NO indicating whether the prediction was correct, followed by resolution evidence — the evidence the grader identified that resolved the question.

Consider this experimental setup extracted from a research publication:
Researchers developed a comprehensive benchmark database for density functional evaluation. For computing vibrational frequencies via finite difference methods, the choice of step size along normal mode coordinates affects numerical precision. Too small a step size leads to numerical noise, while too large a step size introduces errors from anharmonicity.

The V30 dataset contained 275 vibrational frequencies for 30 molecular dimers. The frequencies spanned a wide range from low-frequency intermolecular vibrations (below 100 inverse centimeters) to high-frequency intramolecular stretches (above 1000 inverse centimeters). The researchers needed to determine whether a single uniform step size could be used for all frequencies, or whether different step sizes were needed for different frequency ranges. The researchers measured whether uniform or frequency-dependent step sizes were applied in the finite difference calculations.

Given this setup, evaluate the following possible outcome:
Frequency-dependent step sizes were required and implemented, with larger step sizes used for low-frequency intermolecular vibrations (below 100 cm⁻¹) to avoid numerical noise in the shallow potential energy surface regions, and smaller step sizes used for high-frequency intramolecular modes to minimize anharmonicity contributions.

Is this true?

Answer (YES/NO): YES